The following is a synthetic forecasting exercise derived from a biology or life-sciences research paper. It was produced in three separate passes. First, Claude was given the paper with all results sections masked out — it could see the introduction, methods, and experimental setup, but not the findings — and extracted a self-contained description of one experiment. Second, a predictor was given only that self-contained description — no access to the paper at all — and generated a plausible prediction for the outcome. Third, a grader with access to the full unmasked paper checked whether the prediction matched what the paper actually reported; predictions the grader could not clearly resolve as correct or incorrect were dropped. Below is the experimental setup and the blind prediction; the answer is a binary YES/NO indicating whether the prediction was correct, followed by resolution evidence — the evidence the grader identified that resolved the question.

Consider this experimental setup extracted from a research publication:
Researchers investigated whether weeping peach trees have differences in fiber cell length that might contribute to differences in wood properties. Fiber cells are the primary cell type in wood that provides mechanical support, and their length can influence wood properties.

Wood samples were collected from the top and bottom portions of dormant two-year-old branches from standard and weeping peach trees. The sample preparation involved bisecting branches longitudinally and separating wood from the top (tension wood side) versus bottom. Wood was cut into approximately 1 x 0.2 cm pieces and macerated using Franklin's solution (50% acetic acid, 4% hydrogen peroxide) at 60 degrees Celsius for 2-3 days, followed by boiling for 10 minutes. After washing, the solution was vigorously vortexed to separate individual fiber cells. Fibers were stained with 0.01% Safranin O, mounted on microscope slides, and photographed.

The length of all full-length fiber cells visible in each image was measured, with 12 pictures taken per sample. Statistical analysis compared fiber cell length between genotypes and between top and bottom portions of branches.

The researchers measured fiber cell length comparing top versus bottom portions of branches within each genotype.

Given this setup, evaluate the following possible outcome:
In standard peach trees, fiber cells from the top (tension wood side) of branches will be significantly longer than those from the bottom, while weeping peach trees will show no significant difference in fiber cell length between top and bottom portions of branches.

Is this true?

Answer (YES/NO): YES